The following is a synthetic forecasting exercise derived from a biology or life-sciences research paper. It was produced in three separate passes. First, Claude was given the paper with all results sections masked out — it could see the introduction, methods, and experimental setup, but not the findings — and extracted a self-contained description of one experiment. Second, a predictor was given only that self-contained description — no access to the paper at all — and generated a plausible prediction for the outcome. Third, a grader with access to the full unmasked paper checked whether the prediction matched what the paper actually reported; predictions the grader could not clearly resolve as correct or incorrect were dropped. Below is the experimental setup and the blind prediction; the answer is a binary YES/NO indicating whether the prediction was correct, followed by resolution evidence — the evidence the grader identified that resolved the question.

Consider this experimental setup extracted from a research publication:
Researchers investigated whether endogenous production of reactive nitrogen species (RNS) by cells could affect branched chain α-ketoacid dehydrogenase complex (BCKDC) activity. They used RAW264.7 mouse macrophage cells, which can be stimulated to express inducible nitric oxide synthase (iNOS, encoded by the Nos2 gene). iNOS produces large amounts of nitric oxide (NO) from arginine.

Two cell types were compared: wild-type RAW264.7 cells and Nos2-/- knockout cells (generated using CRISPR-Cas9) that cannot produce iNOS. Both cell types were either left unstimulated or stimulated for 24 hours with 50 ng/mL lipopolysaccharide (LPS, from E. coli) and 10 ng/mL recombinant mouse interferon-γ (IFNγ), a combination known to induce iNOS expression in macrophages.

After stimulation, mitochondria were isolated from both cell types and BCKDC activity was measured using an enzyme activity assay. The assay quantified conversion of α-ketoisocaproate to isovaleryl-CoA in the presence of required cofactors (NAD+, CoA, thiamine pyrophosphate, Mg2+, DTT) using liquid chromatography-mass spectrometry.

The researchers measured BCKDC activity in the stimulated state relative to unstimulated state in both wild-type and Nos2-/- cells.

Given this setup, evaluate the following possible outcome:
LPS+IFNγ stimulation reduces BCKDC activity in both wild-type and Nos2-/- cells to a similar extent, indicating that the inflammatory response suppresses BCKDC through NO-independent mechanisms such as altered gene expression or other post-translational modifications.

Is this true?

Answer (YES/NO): NO